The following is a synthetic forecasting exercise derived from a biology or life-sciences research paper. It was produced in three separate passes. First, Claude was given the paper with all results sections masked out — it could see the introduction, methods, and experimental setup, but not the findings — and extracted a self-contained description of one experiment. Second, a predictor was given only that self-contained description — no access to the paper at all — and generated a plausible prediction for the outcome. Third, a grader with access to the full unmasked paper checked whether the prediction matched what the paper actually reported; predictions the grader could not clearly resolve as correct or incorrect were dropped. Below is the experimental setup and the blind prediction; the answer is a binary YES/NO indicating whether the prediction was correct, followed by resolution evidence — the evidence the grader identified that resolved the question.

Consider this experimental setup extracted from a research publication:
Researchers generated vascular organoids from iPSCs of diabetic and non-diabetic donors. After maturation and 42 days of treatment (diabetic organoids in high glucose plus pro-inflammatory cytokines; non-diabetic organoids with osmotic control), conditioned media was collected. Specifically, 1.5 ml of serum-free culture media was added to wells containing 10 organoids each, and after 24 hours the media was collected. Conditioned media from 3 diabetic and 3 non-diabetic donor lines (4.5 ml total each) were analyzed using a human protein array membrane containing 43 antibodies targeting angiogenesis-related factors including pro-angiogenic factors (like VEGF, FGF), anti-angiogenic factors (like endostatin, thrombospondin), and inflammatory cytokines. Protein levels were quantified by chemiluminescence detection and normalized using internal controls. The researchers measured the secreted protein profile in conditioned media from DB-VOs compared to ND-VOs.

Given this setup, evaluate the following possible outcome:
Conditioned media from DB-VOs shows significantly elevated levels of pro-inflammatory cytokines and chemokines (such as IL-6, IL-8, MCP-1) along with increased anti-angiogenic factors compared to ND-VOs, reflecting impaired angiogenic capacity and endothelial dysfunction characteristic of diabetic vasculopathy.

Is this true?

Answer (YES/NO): YES